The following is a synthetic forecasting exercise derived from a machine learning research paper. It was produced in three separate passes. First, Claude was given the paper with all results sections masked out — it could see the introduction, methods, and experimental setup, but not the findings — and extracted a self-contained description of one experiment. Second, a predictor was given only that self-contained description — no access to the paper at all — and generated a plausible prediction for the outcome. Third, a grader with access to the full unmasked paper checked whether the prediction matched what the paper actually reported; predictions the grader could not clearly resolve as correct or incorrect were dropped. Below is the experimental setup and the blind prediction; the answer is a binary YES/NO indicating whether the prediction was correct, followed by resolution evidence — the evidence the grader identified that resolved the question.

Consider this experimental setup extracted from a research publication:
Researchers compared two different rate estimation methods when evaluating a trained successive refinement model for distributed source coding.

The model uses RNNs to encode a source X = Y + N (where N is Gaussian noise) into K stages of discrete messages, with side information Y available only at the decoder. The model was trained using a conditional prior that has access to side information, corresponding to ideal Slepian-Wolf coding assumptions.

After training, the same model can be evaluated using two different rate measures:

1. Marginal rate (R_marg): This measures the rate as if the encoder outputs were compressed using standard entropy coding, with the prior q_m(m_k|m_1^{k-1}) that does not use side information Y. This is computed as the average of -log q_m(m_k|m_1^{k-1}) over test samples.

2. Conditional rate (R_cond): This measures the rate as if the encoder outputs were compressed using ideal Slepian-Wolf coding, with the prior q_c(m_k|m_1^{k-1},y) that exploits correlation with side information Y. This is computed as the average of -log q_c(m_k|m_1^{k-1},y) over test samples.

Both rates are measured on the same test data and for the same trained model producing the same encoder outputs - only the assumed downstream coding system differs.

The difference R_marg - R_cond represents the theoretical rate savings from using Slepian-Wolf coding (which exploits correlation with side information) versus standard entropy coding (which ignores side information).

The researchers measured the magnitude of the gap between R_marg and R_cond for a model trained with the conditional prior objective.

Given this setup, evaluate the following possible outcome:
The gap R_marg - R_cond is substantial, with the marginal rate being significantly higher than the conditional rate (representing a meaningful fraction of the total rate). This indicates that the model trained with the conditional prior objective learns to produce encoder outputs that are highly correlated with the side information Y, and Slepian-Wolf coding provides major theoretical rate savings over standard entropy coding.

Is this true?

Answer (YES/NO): YES